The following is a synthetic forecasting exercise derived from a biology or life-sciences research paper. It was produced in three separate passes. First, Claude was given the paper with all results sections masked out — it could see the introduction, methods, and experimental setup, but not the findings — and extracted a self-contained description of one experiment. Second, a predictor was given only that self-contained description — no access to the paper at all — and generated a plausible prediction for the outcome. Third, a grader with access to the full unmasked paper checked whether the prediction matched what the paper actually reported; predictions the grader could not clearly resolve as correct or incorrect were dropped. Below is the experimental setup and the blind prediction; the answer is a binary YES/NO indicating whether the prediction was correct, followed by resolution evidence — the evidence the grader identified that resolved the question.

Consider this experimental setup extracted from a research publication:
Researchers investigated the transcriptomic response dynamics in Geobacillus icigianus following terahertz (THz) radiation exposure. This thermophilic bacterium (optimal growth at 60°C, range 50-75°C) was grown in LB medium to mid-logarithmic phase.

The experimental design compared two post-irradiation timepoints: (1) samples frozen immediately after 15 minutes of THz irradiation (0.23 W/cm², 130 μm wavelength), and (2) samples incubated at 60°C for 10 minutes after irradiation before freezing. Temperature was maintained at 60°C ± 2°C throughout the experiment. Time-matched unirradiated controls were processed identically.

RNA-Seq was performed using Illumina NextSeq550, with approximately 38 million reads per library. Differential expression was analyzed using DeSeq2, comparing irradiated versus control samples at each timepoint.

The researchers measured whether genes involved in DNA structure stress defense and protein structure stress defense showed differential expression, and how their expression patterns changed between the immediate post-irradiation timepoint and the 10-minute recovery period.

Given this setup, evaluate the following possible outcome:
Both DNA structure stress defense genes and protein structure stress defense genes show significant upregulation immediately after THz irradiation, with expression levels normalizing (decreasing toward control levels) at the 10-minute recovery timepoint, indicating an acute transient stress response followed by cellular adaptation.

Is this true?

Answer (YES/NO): NO